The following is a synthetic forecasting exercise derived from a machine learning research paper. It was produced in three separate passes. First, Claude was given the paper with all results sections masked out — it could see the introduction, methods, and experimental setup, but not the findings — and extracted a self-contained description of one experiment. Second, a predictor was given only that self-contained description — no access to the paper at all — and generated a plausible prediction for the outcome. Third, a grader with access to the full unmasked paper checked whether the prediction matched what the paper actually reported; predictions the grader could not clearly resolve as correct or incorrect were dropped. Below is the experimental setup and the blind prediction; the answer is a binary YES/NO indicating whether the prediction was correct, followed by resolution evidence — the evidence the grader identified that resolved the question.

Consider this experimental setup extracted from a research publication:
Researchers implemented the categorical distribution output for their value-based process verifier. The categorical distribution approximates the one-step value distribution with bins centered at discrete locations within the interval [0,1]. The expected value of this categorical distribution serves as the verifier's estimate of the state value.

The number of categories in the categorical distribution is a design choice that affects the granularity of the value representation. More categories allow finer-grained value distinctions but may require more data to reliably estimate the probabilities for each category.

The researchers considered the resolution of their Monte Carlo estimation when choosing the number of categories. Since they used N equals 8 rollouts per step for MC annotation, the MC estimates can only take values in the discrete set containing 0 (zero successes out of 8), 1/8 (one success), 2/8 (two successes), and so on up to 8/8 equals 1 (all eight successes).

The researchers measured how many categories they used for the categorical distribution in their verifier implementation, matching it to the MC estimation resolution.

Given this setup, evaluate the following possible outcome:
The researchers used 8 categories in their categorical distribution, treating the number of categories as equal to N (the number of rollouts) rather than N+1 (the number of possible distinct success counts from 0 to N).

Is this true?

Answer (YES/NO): NO